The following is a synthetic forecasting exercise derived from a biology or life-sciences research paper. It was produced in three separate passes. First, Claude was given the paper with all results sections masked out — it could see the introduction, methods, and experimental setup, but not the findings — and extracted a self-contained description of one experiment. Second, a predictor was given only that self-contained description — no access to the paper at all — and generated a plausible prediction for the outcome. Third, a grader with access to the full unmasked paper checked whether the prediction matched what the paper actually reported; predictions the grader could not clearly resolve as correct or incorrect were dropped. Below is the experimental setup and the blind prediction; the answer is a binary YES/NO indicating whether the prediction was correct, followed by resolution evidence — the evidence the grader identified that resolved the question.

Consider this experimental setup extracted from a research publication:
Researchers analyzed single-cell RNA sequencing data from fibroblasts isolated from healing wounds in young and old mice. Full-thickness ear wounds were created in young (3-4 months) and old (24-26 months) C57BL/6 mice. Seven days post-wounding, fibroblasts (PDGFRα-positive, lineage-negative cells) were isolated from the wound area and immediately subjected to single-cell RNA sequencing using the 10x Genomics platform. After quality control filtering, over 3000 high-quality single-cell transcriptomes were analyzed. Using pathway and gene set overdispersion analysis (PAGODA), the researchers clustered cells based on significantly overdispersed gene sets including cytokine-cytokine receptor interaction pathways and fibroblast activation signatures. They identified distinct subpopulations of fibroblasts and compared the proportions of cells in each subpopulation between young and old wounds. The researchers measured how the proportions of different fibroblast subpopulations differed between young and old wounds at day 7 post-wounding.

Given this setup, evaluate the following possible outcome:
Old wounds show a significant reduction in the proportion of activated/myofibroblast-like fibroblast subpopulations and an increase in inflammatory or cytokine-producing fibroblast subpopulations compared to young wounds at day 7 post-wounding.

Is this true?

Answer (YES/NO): NO